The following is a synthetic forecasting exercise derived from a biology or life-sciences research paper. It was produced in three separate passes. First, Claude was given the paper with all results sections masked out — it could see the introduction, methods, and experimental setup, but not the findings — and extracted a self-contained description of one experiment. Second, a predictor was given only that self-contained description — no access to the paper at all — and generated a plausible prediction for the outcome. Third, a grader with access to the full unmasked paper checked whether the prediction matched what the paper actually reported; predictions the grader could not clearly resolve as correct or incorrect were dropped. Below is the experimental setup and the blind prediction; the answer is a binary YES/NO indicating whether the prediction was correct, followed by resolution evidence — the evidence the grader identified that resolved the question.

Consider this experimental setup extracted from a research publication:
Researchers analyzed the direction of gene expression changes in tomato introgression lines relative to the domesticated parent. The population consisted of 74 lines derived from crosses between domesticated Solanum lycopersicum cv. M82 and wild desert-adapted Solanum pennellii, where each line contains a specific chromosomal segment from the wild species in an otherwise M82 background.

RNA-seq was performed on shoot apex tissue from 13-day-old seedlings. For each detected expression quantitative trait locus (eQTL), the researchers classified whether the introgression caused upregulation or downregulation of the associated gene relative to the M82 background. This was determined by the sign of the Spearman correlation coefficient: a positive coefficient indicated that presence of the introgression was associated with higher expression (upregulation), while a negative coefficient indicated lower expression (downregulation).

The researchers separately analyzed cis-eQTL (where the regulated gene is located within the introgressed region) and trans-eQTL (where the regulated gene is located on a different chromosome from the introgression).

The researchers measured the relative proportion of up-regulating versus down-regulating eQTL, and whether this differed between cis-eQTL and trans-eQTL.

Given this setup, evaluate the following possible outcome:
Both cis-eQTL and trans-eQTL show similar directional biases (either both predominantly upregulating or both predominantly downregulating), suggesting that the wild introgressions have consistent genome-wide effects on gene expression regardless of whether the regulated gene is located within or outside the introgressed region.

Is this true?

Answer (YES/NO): NO